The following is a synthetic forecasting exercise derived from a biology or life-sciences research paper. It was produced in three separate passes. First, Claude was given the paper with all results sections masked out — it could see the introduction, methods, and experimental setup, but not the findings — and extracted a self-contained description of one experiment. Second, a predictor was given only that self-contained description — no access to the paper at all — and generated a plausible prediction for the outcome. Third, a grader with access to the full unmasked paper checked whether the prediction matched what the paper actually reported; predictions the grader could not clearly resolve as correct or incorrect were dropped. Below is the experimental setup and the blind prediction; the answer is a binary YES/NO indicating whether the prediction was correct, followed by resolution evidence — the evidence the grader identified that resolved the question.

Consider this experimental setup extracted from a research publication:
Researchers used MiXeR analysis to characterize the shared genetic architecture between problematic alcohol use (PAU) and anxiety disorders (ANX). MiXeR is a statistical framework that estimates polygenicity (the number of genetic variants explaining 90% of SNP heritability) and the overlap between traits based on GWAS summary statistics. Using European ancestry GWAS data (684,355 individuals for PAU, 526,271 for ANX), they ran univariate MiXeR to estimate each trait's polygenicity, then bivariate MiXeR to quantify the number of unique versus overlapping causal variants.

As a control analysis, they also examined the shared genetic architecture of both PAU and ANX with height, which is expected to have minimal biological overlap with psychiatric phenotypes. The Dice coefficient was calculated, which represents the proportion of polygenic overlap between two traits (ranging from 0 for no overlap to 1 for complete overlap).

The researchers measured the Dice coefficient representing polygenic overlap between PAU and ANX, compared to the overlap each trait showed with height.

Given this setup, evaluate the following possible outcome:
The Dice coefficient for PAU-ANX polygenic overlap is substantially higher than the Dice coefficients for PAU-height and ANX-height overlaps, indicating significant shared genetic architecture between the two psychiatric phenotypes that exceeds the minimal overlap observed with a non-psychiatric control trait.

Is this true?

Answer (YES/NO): YES